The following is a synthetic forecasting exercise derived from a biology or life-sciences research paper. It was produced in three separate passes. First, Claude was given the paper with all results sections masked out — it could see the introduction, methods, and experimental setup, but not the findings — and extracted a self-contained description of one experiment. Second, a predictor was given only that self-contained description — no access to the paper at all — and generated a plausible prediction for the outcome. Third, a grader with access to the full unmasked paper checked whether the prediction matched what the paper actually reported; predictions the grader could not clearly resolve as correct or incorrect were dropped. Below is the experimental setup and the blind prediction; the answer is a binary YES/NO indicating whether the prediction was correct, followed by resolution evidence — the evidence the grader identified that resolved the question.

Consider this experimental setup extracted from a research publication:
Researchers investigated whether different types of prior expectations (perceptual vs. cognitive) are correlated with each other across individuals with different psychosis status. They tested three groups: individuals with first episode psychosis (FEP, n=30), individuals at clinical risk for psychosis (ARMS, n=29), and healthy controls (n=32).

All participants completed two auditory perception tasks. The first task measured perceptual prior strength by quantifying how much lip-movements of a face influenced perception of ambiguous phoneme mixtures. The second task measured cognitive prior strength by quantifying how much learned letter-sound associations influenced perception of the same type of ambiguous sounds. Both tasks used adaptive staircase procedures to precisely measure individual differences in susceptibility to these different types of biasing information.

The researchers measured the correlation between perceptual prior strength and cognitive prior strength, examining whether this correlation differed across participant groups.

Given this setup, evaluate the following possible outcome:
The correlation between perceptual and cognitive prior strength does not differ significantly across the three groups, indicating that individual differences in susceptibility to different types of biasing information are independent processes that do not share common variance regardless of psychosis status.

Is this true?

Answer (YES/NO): NO